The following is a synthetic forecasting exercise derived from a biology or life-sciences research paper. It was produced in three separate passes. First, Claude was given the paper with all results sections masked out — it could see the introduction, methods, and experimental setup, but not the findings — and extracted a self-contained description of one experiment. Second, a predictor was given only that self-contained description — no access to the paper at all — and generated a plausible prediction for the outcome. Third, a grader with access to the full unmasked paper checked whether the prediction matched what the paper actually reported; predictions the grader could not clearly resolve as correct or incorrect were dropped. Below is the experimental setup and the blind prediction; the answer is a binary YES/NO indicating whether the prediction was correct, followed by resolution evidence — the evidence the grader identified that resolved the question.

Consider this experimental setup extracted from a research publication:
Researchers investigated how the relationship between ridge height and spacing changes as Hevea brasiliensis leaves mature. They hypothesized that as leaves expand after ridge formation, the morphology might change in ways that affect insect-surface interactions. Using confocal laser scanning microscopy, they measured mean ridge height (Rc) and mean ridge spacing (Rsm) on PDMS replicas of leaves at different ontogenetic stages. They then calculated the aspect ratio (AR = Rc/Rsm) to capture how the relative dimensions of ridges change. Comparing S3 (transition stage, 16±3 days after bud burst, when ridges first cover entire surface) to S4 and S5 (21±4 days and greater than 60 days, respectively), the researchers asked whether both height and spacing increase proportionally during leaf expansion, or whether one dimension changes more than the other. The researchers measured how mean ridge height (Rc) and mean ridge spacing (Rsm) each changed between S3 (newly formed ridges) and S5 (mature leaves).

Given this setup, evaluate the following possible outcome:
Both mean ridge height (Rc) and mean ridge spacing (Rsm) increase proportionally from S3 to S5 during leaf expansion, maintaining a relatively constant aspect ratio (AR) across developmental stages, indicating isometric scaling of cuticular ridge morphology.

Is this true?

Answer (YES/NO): NO